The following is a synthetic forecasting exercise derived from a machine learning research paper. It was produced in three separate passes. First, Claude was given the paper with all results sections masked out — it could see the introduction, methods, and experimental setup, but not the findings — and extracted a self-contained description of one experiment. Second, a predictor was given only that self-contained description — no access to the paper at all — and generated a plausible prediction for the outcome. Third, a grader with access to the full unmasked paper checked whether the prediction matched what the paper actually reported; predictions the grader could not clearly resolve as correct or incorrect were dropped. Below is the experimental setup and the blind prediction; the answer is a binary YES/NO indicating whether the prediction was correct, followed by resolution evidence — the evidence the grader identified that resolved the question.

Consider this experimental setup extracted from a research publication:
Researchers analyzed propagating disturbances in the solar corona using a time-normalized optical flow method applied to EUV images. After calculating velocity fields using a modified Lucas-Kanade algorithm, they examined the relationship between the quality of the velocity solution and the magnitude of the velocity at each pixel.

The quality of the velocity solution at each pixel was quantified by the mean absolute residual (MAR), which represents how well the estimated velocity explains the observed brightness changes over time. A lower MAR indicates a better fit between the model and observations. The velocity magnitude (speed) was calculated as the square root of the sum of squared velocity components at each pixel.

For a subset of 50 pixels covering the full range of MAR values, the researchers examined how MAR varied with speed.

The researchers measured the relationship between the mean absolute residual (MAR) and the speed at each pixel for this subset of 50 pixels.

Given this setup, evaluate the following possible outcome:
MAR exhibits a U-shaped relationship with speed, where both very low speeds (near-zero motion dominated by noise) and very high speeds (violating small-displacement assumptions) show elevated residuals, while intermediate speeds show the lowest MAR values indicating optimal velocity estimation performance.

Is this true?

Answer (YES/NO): NO